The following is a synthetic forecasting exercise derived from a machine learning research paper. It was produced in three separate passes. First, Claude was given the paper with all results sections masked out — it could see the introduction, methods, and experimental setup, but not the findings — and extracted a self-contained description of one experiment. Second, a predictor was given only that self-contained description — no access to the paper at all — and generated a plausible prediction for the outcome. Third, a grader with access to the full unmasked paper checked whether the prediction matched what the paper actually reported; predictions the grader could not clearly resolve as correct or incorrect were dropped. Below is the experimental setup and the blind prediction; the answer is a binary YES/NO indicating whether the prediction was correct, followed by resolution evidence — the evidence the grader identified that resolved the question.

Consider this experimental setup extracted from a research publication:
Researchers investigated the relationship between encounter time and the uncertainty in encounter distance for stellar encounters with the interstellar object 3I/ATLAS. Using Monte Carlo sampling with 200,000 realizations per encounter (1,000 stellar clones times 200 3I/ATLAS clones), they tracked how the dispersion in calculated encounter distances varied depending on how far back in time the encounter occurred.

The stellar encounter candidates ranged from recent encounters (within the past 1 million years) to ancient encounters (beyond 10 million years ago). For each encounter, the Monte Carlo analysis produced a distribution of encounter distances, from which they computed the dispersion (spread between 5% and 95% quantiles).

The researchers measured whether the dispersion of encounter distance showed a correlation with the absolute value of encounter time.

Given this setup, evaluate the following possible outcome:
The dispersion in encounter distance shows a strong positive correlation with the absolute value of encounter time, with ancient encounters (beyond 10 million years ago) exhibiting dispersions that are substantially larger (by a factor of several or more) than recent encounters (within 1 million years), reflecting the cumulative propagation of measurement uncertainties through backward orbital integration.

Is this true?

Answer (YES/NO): YES